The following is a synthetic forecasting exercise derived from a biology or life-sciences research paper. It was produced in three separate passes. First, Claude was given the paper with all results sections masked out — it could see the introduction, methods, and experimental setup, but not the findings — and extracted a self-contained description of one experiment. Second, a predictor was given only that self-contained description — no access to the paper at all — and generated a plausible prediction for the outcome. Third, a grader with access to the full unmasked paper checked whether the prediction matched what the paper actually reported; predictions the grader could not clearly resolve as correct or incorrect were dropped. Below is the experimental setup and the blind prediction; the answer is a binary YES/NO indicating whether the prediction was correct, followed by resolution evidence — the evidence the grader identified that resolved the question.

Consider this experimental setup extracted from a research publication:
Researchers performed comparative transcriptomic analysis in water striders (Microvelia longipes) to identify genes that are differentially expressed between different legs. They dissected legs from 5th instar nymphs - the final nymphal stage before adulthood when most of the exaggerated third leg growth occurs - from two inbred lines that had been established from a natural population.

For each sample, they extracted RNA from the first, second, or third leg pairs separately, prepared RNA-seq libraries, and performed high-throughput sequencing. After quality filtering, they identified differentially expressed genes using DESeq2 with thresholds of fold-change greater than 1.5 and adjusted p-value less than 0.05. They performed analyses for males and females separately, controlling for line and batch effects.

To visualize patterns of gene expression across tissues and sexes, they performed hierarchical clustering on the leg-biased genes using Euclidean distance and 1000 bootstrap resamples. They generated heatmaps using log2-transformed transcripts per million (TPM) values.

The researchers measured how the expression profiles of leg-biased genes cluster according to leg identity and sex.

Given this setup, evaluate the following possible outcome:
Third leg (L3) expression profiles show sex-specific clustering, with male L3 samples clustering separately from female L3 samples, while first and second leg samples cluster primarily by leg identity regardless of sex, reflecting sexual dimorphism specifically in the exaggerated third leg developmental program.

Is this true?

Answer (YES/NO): YES